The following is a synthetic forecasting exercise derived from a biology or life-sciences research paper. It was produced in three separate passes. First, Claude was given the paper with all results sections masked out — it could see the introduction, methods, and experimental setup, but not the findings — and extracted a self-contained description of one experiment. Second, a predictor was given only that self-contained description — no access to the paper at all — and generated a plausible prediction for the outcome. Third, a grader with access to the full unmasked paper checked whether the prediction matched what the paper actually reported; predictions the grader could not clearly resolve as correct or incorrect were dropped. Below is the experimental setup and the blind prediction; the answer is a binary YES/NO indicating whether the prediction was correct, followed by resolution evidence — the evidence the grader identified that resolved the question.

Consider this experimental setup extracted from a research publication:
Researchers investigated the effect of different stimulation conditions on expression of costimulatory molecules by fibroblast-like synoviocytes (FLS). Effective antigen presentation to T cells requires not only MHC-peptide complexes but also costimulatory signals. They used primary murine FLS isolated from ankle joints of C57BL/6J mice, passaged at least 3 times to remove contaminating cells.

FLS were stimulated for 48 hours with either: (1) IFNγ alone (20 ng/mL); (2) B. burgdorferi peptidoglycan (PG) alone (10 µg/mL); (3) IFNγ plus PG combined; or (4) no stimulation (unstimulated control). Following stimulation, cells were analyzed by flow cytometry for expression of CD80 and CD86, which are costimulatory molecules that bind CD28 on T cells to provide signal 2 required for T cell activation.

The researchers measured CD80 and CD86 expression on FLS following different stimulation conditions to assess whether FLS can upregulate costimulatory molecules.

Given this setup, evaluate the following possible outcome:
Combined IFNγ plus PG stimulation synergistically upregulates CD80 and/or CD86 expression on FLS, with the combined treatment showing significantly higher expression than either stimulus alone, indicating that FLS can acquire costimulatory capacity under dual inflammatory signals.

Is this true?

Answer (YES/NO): NO